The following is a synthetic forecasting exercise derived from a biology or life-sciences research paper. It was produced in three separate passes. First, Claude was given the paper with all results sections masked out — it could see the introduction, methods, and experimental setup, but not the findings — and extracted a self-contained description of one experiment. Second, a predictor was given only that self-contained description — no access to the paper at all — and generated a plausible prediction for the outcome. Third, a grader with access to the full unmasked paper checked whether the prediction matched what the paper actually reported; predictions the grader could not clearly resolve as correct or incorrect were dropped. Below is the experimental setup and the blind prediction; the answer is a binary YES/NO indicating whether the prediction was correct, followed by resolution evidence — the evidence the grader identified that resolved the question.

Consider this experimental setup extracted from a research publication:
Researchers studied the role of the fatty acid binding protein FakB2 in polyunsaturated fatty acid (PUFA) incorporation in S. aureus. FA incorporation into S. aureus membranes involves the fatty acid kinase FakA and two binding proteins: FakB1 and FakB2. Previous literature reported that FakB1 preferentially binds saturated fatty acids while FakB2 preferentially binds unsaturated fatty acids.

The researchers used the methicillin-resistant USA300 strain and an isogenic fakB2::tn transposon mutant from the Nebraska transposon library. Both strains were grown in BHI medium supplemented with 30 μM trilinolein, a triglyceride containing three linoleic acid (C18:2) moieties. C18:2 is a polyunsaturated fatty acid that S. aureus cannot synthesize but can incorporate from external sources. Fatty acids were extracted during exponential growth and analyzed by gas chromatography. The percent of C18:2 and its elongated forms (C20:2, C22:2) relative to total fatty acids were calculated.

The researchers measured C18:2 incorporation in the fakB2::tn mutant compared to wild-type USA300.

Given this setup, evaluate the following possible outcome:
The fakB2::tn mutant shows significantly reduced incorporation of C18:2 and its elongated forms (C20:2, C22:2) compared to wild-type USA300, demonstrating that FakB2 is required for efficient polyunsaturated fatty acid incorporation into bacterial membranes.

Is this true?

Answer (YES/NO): NO